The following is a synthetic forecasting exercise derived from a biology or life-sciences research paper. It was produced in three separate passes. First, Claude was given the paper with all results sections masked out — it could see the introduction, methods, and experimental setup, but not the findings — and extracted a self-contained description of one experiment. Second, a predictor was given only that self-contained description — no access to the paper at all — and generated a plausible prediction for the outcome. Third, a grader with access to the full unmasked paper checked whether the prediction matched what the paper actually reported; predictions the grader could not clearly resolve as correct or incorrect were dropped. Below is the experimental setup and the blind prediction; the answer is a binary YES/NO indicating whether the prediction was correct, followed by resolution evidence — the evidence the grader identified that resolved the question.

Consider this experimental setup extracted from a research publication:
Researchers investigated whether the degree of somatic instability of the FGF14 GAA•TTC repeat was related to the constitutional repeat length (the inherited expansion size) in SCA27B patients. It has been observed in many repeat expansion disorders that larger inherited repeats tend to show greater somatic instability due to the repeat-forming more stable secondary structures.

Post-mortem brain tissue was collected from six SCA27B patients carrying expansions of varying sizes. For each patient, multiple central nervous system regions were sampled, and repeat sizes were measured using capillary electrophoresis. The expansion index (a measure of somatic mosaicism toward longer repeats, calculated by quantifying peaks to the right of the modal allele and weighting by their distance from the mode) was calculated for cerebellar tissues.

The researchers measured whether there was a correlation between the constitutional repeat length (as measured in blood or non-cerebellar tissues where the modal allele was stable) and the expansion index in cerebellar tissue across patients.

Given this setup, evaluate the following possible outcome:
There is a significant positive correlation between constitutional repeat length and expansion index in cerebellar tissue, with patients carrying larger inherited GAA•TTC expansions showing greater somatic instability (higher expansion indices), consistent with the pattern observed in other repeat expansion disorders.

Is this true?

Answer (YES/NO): YES